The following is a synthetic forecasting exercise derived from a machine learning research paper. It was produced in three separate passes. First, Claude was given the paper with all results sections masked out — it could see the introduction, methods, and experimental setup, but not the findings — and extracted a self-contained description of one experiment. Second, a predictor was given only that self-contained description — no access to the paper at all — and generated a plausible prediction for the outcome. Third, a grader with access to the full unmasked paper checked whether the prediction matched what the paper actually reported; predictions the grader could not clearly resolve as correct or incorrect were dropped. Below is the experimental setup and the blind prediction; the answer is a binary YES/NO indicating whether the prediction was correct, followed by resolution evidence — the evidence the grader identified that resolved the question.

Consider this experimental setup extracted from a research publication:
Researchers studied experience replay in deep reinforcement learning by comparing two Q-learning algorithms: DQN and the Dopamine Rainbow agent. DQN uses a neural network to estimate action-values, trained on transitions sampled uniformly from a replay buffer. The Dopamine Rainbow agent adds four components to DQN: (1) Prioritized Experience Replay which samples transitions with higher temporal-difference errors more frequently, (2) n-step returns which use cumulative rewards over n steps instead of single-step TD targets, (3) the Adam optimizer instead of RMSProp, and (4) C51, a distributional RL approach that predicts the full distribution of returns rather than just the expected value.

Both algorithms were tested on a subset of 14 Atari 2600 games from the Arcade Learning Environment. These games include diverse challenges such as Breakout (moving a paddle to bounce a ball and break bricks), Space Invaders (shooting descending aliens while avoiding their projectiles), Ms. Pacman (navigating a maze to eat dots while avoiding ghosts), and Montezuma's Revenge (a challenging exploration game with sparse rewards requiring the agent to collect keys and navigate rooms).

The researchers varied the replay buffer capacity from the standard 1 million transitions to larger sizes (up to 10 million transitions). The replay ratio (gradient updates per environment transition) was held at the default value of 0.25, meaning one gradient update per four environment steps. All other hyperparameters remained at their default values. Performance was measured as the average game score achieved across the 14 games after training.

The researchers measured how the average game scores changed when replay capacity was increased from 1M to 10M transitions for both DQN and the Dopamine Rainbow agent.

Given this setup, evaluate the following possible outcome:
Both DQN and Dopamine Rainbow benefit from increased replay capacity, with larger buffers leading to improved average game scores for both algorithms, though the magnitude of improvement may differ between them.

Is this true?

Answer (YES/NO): NO